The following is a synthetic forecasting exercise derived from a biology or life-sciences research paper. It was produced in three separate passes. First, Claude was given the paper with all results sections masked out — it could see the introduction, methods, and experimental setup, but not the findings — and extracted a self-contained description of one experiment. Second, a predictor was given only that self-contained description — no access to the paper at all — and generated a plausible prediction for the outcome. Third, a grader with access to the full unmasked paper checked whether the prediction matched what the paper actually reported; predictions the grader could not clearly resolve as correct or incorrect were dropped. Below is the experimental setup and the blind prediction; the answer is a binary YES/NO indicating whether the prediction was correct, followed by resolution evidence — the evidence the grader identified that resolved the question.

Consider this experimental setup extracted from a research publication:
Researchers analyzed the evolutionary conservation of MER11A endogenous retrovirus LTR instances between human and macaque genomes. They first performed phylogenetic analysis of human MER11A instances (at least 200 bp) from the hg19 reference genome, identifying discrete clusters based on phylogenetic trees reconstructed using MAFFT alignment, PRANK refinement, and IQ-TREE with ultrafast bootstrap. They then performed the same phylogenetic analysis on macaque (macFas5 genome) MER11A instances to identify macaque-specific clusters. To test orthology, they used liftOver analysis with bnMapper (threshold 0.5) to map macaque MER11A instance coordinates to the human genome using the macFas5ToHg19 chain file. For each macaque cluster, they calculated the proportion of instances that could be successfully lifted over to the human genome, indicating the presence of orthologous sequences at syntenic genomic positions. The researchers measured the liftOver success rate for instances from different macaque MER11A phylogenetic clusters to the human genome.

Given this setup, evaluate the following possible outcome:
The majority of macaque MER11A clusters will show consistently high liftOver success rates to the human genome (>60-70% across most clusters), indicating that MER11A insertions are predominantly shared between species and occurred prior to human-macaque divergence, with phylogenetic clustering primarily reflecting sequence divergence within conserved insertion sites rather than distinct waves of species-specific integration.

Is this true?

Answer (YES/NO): NO